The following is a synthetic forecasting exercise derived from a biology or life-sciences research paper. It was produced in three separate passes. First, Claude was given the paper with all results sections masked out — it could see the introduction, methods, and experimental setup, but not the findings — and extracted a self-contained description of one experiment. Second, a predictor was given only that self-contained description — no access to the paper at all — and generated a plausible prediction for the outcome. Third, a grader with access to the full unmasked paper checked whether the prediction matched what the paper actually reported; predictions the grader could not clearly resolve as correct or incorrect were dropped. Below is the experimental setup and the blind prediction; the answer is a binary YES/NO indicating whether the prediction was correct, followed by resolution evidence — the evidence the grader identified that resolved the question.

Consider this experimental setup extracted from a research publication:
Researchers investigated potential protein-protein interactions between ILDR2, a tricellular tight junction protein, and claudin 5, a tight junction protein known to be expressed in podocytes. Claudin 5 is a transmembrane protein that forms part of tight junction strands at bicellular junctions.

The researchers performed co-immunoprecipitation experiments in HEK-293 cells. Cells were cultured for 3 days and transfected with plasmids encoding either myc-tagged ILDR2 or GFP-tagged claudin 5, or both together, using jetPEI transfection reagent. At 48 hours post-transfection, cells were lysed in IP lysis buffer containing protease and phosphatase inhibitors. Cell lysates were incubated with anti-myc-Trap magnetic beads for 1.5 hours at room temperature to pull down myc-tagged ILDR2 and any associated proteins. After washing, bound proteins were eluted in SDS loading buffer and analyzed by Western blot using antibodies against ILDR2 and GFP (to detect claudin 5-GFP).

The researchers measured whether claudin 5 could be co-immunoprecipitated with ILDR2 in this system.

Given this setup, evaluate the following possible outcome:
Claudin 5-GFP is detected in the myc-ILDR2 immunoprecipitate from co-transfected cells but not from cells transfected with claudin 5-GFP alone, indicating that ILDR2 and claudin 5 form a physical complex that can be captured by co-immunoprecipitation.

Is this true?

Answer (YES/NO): YES